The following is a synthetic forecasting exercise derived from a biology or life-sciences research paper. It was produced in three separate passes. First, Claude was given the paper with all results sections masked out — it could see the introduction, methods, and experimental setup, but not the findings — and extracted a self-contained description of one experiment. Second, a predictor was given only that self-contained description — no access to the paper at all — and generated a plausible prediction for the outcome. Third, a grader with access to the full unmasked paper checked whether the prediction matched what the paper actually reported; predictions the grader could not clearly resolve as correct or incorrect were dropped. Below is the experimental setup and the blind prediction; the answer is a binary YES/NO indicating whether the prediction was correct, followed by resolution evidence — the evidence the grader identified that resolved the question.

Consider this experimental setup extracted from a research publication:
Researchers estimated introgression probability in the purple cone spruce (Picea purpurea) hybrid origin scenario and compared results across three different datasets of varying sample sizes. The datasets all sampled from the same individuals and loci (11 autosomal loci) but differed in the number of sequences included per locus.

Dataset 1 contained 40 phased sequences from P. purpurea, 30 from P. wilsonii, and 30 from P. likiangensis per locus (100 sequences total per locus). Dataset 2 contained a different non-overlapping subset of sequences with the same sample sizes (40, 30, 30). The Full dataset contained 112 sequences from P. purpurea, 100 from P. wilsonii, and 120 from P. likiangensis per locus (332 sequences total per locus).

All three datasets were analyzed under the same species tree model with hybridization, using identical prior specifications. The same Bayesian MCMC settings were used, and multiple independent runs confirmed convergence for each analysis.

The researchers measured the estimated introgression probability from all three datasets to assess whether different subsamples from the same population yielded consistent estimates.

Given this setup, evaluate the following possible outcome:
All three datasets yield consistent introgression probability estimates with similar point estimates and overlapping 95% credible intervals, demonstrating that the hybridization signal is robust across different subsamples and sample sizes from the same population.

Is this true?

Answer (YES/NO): NO